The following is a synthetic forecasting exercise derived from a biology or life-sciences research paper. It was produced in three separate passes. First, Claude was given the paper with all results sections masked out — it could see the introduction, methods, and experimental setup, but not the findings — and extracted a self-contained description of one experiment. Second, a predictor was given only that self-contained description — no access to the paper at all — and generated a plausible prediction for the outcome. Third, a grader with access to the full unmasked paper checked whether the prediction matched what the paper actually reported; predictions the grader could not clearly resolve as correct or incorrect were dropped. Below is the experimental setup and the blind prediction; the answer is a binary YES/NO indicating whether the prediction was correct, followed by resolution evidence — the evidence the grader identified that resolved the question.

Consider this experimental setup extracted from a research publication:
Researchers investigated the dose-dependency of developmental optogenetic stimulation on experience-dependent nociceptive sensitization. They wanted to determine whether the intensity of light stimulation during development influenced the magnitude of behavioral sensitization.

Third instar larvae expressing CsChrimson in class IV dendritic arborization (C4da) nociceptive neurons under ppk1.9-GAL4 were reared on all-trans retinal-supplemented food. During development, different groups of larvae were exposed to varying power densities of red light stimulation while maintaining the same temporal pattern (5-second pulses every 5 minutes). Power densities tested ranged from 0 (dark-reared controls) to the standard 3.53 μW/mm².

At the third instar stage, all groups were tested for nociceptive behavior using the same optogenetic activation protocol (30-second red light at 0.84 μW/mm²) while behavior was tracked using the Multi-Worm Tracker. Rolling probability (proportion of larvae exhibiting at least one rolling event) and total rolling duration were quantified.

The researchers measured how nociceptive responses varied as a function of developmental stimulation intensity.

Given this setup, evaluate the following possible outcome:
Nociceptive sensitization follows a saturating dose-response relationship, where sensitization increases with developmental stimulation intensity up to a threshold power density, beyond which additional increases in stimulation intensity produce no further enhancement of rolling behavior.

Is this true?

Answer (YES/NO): YES